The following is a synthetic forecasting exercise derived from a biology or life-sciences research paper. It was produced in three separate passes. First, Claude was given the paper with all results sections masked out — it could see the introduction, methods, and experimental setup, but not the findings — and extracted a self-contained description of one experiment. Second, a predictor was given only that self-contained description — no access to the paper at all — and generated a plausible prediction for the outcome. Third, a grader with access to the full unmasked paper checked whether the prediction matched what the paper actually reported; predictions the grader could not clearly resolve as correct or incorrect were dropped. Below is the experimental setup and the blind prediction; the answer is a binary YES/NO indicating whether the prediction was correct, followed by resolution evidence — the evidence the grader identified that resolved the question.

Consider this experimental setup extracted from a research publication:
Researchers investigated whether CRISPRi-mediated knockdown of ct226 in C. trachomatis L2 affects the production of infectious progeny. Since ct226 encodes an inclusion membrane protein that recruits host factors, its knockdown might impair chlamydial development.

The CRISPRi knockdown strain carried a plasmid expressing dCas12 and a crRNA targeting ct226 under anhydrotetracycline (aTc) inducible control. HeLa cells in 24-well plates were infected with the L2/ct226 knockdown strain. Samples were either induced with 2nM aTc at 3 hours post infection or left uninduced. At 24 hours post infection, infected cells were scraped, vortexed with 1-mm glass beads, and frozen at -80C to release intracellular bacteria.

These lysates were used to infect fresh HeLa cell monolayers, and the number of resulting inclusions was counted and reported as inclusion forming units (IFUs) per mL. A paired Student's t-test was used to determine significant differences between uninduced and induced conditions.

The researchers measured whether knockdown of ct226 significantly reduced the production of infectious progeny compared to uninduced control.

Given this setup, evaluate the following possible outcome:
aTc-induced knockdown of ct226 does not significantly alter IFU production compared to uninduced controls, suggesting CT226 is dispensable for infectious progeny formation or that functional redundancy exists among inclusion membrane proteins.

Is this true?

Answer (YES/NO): YES